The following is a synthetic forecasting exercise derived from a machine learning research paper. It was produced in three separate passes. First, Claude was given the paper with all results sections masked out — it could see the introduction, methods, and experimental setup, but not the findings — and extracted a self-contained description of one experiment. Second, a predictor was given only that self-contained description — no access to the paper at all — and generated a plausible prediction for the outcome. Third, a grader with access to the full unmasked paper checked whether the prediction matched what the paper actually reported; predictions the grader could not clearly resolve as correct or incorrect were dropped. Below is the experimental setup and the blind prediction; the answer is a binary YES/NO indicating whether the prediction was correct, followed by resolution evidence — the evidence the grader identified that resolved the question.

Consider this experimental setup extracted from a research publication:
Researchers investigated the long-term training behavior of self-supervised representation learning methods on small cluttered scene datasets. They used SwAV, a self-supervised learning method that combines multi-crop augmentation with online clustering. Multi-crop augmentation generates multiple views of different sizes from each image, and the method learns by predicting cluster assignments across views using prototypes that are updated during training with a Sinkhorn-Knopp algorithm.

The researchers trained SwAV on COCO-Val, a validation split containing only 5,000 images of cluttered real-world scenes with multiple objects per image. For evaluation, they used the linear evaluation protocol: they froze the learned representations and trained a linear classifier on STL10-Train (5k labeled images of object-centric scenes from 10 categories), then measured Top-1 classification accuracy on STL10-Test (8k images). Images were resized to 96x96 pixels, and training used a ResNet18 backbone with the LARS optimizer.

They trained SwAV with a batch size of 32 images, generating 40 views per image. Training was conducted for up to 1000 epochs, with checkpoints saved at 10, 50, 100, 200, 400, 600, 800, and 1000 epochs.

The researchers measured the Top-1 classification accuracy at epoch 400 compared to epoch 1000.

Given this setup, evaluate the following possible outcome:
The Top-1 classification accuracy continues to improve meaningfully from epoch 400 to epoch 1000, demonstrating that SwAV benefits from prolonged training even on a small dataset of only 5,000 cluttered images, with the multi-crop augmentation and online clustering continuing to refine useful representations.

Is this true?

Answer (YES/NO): NO